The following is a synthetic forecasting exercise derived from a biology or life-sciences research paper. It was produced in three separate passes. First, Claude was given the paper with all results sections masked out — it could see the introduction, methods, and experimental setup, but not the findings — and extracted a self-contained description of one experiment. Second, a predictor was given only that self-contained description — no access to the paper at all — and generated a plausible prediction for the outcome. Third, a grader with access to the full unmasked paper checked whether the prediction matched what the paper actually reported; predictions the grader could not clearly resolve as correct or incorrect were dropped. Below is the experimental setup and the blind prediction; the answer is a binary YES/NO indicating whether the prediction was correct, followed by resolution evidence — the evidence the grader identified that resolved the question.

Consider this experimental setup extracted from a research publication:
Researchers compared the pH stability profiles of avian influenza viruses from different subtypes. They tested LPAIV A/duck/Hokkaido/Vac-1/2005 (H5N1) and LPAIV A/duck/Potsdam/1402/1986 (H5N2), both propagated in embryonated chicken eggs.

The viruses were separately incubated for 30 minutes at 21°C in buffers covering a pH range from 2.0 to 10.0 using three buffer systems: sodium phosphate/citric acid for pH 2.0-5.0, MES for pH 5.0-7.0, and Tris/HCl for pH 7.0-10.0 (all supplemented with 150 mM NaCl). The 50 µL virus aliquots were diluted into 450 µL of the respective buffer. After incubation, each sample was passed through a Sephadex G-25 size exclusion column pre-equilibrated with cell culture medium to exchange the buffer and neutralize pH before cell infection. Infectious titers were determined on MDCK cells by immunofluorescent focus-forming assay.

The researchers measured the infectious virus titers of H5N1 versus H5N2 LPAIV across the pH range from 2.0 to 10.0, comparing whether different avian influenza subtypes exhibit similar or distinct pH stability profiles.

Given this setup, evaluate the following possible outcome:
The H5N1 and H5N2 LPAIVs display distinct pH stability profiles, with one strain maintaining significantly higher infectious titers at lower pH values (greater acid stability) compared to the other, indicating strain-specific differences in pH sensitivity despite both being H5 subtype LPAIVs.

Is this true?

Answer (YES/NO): YES